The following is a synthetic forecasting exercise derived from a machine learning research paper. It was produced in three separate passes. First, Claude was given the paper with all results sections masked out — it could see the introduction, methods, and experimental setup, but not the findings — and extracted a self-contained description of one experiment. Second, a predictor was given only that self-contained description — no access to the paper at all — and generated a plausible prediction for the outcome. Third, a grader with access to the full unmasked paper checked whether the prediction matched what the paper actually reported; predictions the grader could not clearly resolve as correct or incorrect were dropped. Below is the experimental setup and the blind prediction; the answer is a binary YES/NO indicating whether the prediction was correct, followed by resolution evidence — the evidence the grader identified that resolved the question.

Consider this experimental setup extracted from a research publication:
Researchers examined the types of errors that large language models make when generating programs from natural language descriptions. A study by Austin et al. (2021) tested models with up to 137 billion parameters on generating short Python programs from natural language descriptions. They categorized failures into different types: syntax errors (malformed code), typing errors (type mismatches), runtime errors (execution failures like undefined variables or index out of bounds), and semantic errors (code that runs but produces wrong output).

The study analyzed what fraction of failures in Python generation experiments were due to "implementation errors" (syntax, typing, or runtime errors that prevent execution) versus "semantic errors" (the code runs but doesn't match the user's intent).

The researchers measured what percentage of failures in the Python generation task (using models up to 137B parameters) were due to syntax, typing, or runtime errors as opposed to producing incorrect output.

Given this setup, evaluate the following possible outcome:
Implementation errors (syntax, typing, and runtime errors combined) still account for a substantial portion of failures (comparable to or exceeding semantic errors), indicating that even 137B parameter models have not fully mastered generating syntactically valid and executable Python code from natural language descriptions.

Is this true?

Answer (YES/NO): YES